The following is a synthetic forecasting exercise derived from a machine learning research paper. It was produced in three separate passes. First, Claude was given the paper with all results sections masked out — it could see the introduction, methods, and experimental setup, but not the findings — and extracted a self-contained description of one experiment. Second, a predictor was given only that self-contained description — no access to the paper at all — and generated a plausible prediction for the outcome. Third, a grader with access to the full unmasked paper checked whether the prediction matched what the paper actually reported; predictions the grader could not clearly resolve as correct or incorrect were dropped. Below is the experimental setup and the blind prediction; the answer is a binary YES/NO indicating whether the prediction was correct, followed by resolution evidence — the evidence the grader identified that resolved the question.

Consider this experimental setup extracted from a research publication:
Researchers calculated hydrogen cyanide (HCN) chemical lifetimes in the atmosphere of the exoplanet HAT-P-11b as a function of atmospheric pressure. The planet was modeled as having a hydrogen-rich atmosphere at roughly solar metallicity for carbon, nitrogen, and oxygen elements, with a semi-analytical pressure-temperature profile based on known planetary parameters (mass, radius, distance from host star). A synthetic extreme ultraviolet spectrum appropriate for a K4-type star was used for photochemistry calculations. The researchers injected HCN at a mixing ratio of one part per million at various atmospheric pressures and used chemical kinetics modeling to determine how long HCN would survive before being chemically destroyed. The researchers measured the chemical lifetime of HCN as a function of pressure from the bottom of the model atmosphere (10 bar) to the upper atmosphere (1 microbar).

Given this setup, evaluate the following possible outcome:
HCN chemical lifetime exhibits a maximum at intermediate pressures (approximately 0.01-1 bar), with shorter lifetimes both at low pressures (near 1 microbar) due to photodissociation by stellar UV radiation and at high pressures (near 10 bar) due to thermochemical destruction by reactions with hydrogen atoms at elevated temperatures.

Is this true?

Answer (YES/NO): NO